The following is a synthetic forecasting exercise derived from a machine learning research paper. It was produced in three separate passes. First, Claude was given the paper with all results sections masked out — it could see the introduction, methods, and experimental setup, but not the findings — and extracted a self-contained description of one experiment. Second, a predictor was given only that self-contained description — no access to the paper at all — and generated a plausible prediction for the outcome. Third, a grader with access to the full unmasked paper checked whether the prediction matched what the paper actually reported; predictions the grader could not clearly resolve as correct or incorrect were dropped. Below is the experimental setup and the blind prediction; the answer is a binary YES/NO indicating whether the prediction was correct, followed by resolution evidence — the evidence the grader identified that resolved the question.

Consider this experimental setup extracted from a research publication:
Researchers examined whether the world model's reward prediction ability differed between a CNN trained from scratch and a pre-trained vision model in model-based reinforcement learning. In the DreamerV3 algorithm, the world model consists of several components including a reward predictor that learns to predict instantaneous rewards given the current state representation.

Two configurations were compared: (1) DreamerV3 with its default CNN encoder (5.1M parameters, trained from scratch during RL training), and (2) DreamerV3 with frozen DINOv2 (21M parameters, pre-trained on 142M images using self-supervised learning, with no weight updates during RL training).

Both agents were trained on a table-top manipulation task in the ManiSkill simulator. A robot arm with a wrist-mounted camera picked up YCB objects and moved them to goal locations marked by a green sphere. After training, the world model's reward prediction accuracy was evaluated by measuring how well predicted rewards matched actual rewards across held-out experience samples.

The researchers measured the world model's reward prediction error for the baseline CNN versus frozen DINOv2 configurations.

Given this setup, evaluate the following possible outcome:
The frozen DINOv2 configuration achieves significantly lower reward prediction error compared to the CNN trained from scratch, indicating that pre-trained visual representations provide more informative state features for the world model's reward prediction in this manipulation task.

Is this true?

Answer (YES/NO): NO